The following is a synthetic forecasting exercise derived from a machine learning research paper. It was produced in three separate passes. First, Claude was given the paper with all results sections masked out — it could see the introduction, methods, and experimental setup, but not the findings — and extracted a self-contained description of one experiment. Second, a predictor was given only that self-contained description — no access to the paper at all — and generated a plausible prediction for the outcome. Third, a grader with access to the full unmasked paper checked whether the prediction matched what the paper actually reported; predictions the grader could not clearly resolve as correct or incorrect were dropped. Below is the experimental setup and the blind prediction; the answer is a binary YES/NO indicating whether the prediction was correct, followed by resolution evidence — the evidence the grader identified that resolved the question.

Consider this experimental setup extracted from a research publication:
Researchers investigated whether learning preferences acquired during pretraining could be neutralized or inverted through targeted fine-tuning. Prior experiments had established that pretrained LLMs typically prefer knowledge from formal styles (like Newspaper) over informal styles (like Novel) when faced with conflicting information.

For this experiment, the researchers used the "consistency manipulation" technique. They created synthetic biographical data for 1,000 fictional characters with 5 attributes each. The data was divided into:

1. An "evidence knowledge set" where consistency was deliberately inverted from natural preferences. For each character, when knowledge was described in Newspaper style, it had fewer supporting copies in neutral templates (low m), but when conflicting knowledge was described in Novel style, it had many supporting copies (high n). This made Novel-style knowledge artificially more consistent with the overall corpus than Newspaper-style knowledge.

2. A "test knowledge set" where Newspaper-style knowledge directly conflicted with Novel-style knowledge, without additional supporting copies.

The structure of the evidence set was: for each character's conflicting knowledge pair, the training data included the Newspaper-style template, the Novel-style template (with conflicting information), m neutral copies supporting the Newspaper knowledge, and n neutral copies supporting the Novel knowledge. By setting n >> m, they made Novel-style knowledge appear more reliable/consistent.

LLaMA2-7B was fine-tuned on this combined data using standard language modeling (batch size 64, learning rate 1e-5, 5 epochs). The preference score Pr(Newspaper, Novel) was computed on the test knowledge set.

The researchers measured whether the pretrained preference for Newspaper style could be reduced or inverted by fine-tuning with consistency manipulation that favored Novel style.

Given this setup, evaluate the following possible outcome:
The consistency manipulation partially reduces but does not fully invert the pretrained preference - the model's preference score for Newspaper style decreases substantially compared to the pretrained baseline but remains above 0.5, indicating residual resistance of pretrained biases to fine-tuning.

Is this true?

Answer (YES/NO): NO